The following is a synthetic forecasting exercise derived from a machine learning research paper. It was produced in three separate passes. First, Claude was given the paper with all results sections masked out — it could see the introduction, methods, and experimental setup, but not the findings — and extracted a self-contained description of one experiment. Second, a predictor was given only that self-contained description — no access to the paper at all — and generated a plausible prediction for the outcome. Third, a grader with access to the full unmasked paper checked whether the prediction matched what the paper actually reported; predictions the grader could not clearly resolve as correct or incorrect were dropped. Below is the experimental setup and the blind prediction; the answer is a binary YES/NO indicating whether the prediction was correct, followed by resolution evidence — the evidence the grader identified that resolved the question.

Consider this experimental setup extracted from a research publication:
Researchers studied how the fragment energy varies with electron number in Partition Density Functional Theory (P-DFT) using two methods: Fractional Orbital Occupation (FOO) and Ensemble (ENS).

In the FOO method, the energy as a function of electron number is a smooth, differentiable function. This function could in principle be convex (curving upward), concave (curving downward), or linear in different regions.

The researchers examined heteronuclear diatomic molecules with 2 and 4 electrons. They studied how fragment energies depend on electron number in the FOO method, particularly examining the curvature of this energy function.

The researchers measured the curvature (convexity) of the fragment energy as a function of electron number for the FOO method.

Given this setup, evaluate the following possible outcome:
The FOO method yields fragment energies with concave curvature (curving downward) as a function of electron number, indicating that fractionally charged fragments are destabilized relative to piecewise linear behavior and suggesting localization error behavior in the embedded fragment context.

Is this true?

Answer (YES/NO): NO